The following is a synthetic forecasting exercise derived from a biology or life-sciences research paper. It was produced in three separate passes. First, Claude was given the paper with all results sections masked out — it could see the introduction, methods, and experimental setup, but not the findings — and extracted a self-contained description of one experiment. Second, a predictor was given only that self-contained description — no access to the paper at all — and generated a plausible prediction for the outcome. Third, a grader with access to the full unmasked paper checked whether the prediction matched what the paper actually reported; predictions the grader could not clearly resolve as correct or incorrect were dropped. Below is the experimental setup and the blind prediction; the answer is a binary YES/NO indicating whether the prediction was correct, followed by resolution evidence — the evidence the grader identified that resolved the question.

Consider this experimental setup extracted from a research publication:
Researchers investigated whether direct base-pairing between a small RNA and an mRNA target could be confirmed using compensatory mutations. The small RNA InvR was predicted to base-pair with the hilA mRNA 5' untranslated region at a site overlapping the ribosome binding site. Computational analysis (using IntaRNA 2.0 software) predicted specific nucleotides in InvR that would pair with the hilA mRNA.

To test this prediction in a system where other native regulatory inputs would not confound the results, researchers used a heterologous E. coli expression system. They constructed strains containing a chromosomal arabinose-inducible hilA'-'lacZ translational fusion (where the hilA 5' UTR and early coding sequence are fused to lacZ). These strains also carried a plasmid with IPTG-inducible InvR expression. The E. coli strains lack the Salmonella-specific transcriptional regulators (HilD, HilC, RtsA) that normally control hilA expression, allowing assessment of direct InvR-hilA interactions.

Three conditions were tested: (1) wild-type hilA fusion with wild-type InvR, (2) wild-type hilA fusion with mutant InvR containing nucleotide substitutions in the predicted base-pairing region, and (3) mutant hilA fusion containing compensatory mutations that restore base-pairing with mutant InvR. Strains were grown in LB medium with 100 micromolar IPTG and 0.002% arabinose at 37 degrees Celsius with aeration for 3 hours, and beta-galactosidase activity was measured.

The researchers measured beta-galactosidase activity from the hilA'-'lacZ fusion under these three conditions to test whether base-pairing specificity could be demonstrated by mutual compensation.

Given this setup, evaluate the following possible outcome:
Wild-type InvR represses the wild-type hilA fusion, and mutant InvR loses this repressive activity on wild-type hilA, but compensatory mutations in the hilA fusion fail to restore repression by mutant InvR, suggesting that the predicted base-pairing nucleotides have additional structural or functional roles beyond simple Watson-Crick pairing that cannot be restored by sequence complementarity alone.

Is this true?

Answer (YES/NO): NO